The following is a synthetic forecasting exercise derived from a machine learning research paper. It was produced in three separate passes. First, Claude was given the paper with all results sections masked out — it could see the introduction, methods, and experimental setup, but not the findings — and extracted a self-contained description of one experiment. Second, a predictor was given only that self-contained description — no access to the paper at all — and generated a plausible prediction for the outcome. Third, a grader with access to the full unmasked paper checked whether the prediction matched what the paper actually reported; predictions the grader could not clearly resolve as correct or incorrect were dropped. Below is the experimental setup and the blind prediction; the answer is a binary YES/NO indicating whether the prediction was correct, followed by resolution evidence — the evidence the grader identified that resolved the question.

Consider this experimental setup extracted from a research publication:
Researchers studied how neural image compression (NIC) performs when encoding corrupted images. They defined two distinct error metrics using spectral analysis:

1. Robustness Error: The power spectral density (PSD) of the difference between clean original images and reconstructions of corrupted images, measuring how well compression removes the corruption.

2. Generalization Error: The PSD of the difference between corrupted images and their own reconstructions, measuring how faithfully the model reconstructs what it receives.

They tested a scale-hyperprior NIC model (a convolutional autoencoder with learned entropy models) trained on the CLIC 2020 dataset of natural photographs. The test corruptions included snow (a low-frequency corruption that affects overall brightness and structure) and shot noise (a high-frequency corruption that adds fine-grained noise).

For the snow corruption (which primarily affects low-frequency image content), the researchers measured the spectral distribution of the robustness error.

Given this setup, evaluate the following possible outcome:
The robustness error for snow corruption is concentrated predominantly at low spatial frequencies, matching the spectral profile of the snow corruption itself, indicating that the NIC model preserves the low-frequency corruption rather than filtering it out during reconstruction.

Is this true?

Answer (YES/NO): YES